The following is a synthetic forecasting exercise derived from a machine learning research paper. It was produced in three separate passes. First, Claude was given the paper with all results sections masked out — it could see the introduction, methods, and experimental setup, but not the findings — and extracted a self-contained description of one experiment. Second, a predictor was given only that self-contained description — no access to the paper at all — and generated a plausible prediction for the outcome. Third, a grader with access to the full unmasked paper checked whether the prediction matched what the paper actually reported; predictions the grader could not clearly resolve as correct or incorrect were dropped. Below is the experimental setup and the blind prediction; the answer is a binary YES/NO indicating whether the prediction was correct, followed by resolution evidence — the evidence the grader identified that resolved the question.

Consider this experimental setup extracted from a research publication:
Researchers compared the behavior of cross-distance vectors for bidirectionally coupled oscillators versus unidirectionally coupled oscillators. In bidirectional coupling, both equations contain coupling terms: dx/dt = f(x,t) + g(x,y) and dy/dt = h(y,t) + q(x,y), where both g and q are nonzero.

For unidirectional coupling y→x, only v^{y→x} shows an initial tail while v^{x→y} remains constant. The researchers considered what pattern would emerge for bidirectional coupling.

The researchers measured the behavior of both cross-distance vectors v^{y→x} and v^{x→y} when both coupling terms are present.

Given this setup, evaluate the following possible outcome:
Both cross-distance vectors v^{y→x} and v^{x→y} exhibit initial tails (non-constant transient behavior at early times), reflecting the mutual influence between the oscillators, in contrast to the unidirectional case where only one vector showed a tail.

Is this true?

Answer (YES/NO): YES